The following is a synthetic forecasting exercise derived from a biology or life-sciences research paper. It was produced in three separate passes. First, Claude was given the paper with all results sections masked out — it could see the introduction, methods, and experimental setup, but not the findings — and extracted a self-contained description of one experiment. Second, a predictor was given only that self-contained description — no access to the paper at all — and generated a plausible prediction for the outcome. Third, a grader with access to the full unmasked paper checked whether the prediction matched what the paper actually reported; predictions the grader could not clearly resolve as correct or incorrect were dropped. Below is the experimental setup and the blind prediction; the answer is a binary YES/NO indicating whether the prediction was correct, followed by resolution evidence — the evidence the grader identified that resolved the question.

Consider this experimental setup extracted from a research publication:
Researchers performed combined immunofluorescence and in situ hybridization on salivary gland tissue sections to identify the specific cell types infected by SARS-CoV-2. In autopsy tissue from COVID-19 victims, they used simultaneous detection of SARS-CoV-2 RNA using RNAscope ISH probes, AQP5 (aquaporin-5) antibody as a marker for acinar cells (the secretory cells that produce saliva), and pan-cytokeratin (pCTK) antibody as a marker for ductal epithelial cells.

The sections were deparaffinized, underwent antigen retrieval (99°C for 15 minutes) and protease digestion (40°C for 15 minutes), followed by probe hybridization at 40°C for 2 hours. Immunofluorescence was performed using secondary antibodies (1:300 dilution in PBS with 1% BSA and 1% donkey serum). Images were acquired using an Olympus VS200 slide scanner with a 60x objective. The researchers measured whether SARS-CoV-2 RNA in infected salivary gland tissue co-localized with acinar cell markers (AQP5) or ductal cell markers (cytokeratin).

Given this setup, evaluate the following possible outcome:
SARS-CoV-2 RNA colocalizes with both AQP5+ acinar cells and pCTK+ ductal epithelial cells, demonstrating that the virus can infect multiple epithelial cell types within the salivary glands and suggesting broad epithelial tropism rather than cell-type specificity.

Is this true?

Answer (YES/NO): YES